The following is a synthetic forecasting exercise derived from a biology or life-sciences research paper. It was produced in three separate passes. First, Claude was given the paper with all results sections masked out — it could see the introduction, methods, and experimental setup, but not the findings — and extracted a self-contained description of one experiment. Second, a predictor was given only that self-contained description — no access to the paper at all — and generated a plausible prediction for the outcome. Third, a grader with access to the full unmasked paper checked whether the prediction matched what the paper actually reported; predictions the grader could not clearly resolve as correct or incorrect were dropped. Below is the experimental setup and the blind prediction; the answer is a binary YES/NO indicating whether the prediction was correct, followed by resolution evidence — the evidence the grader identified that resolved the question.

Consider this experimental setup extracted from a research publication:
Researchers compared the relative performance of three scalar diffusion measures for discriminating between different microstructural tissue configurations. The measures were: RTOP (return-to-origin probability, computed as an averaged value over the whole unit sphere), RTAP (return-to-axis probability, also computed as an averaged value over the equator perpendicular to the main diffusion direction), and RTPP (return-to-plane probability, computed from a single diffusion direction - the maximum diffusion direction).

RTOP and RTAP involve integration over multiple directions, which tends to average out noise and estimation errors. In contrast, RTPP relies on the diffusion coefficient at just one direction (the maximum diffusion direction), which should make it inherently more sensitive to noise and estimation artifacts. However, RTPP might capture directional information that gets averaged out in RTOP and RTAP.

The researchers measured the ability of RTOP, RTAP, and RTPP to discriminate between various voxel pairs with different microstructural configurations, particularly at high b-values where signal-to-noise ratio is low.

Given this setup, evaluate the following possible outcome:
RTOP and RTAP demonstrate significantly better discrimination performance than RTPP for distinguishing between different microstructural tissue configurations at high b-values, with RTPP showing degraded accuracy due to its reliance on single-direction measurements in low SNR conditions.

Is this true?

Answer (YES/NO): YES